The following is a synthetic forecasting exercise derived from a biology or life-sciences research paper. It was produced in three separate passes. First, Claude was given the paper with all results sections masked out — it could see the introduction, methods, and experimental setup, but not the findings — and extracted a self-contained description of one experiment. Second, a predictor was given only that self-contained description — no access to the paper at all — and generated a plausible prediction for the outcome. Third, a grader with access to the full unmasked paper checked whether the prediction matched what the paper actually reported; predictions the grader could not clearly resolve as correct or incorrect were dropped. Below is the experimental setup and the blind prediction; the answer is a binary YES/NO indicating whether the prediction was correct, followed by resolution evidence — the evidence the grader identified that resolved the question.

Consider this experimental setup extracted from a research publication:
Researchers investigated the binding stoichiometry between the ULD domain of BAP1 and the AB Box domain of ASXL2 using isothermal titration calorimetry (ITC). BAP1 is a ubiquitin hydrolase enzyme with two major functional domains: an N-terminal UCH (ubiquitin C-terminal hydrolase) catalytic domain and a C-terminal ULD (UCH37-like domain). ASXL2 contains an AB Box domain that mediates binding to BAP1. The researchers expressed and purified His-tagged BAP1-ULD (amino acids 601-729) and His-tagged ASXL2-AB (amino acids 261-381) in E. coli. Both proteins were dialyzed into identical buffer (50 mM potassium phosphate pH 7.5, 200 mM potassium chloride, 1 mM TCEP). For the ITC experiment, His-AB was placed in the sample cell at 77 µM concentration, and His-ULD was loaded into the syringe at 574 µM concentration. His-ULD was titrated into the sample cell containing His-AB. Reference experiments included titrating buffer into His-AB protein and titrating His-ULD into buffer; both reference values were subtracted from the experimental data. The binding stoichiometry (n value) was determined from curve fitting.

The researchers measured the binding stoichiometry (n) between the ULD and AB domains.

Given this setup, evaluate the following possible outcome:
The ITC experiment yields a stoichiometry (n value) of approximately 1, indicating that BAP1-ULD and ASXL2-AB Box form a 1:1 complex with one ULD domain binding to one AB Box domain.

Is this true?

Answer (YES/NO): YES